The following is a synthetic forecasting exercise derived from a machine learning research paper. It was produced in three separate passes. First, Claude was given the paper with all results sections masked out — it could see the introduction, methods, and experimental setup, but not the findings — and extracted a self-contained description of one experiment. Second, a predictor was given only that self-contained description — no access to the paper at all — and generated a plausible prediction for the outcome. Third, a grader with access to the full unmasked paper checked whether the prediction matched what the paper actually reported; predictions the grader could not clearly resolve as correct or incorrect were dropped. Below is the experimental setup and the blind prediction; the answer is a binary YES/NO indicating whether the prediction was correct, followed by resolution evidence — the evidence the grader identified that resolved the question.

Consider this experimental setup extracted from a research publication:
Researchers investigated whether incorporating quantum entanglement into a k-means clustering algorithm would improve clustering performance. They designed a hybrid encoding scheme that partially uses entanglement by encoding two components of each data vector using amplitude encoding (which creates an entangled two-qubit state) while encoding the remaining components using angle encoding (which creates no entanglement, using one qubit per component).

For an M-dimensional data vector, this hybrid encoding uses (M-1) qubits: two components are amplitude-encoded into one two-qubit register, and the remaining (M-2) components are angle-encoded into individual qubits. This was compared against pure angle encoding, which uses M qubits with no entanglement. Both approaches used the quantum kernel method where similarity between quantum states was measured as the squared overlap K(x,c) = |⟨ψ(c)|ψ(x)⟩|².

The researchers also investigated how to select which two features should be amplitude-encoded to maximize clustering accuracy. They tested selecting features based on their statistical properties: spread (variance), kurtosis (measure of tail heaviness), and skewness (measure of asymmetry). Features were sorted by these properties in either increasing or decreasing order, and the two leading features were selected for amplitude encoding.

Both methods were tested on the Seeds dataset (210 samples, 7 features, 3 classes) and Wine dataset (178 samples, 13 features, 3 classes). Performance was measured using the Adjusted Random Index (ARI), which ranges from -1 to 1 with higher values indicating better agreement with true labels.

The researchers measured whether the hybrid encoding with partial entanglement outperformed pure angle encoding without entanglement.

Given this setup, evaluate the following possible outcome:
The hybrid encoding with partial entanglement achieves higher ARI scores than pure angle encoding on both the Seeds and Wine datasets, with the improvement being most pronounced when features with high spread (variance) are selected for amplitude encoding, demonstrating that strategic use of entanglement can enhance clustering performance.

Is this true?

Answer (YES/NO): NO